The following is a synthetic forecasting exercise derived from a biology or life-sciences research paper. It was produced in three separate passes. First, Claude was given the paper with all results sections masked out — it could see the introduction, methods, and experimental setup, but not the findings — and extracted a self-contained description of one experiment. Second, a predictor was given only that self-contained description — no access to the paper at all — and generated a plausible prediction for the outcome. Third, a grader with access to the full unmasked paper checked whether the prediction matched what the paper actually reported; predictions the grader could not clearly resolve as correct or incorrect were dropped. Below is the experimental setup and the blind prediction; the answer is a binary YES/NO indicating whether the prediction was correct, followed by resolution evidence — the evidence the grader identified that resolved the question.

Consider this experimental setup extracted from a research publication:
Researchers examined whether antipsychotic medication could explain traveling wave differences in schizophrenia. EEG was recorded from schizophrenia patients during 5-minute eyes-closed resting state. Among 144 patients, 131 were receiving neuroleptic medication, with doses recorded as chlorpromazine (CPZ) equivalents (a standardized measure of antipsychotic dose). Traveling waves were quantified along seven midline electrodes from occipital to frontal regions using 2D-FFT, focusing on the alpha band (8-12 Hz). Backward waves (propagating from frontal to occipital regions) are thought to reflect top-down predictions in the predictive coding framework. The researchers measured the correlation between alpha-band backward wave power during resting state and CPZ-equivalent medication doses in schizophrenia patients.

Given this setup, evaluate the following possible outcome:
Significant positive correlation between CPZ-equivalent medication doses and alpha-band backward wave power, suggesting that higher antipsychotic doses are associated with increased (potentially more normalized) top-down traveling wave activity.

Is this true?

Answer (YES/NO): NO